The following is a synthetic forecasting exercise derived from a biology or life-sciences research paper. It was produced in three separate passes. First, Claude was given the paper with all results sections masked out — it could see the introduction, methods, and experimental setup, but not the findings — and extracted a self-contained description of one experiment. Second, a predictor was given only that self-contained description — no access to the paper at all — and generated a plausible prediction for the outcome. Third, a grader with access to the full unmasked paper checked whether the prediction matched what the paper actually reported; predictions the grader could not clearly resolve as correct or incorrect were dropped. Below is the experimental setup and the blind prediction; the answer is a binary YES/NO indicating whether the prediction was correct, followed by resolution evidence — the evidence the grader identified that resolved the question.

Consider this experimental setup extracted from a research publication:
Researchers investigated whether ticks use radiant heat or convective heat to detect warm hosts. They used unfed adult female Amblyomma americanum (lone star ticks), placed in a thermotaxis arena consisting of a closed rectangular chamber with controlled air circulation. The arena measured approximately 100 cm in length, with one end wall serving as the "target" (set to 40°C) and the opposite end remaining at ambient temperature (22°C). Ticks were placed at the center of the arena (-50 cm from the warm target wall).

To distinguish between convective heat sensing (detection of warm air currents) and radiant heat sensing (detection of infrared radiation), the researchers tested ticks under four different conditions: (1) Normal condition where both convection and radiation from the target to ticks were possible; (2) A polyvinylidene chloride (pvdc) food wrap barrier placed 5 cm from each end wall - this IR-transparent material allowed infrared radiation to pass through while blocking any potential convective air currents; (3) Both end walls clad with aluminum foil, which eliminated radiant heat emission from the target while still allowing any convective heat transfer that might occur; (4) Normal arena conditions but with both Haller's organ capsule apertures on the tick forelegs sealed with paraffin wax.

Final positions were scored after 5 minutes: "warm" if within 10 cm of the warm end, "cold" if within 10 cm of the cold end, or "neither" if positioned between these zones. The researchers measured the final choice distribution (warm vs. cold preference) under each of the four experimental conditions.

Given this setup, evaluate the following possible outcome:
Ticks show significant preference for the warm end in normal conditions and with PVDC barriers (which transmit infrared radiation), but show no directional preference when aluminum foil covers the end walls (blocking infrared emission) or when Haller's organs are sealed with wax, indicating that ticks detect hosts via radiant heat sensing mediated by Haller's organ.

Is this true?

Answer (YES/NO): YES